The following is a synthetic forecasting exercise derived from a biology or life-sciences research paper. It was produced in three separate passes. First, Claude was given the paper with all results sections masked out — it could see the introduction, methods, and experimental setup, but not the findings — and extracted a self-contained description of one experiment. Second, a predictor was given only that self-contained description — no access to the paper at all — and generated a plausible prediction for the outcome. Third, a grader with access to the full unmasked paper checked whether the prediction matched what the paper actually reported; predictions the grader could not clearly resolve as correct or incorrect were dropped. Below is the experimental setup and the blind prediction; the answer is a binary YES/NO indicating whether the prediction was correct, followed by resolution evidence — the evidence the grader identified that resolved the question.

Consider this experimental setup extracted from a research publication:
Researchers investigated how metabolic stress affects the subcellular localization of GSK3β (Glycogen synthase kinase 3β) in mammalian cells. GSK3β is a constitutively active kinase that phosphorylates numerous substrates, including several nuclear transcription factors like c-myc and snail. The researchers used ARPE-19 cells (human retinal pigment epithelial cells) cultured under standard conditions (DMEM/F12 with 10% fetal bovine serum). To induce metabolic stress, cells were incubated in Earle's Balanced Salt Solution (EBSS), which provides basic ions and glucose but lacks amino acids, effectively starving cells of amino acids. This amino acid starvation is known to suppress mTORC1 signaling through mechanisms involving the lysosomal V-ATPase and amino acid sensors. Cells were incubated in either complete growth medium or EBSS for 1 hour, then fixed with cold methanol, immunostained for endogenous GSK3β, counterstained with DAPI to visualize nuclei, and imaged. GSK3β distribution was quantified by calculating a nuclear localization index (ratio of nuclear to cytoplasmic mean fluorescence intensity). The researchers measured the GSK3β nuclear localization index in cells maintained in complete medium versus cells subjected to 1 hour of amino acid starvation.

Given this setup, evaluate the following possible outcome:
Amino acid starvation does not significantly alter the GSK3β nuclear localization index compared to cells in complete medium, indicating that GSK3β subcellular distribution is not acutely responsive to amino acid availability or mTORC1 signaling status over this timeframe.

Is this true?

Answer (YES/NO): NO